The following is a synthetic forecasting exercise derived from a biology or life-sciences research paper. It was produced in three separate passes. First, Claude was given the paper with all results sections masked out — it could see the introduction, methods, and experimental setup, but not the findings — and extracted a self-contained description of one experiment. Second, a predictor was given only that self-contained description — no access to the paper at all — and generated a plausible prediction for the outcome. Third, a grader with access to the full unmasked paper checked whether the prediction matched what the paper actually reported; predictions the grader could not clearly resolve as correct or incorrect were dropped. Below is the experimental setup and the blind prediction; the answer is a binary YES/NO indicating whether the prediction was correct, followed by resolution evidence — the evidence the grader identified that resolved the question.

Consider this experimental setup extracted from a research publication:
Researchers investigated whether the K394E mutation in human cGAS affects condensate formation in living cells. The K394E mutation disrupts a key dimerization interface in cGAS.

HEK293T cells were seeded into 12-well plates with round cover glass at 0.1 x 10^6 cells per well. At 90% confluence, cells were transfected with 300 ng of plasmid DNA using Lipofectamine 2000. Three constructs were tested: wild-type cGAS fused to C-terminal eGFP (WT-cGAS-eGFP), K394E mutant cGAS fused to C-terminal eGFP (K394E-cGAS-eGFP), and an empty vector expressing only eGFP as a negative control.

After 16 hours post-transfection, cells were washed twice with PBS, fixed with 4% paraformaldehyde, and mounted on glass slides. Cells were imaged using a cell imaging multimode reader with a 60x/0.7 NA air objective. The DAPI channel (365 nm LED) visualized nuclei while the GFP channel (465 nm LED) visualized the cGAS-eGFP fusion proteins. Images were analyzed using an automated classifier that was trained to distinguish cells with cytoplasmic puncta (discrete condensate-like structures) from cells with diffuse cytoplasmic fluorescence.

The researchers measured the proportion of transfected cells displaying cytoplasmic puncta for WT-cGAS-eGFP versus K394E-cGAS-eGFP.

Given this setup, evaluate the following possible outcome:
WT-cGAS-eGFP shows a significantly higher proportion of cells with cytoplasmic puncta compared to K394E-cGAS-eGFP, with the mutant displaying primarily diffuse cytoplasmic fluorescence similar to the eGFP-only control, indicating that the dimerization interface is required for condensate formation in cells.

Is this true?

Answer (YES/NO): NO